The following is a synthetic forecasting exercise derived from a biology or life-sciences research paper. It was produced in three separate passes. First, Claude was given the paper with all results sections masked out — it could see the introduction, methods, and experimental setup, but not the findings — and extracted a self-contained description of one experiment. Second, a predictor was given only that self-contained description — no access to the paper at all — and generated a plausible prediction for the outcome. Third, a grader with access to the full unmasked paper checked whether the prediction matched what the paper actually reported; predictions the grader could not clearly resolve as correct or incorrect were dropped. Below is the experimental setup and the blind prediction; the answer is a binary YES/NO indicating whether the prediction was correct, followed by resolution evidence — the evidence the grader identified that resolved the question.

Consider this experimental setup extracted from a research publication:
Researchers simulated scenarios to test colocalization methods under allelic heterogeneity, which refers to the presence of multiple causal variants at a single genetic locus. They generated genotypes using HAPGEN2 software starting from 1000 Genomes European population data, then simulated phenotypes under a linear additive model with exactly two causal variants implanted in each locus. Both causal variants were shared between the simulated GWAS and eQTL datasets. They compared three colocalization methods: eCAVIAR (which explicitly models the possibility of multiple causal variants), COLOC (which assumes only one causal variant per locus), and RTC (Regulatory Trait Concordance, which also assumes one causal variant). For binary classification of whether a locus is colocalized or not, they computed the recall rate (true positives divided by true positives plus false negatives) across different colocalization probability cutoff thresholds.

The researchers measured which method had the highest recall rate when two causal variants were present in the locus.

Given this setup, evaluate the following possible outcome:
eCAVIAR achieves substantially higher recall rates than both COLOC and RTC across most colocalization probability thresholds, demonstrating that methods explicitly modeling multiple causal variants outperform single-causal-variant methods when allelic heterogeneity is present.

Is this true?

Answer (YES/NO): NO